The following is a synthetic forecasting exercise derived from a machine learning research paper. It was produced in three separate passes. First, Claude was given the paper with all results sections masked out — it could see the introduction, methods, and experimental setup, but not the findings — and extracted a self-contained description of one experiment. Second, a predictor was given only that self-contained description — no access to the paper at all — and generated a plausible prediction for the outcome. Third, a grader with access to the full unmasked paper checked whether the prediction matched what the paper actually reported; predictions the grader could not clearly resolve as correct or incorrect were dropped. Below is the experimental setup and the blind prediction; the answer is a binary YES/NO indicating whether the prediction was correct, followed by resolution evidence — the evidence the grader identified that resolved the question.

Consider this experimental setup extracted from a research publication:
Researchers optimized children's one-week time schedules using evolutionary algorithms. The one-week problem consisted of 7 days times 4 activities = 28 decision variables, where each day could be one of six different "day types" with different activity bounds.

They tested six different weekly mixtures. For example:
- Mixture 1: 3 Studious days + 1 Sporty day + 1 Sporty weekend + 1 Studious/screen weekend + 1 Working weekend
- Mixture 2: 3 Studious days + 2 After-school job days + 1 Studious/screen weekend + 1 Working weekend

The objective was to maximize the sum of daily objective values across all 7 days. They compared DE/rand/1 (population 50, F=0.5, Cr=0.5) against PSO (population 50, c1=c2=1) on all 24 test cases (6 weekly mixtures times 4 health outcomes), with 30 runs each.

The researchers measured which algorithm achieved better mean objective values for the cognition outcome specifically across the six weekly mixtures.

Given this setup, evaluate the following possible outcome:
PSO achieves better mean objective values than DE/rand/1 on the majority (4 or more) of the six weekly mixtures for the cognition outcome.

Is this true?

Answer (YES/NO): NO